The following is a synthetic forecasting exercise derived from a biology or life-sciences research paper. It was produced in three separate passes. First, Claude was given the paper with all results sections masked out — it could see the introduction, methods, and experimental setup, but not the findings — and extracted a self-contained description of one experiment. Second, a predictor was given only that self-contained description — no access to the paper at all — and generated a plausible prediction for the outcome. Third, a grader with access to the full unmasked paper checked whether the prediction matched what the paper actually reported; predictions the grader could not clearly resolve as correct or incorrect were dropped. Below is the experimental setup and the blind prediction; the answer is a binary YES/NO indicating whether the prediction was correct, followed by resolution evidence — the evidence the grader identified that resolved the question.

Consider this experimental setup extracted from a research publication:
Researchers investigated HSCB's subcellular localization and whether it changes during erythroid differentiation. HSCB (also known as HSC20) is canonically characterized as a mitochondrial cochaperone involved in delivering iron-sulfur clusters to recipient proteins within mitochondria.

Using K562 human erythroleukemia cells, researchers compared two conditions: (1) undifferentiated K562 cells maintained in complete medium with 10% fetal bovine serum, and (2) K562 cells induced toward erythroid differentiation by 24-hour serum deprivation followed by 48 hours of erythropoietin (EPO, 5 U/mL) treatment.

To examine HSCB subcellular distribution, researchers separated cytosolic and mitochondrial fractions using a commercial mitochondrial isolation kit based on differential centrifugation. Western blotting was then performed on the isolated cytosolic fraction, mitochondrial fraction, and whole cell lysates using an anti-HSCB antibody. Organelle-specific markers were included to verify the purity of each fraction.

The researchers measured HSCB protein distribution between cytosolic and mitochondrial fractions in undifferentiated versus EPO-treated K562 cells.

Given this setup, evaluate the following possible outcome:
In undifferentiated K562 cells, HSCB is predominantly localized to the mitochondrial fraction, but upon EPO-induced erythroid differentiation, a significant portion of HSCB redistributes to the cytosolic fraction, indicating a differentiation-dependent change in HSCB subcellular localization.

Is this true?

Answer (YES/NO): NO